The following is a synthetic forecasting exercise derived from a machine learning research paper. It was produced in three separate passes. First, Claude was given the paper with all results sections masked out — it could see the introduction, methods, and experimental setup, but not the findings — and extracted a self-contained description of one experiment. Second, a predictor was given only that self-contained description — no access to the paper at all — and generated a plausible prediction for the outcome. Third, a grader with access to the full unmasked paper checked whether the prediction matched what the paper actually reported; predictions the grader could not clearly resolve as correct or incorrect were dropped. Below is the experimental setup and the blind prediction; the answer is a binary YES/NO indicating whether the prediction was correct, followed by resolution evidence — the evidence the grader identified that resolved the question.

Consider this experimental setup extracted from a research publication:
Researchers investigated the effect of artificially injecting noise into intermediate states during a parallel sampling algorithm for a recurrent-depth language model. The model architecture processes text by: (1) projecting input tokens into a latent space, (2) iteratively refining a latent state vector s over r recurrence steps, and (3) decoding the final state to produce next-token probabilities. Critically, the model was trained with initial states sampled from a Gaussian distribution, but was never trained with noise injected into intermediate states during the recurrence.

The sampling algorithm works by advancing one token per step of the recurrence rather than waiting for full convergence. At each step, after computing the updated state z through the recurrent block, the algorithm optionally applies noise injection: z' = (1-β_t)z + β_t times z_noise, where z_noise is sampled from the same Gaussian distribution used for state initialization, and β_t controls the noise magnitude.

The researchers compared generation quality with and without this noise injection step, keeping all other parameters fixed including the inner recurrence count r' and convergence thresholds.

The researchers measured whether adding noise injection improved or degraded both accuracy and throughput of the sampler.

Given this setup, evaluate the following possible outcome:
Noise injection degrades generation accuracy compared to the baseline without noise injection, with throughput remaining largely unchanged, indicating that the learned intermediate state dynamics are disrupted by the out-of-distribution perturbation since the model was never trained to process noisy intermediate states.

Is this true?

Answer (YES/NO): NO